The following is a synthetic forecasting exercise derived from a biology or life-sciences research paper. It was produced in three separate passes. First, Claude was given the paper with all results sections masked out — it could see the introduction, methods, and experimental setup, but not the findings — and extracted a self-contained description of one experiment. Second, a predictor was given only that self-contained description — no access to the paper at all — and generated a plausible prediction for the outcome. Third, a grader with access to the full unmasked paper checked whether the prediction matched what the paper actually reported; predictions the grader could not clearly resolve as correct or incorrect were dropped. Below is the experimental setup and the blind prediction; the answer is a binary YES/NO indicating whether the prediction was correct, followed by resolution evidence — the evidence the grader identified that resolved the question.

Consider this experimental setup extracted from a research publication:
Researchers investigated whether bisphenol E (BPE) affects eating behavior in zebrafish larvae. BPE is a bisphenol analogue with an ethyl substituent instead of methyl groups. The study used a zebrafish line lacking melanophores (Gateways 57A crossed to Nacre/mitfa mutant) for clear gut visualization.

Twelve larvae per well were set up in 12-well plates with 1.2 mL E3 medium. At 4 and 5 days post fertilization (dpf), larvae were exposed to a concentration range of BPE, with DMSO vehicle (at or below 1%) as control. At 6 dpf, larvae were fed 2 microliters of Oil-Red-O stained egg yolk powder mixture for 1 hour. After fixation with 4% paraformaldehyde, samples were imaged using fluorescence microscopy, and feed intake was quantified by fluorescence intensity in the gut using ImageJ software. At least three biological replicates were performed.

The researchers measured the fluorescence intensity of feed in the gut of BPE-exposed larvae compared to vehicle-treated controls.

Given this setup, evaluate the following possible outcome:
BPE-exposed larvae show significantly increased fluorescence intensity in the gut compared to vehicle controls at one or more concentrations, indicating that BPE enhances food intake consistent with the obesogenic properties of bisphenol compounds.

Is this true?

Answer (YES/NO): YES